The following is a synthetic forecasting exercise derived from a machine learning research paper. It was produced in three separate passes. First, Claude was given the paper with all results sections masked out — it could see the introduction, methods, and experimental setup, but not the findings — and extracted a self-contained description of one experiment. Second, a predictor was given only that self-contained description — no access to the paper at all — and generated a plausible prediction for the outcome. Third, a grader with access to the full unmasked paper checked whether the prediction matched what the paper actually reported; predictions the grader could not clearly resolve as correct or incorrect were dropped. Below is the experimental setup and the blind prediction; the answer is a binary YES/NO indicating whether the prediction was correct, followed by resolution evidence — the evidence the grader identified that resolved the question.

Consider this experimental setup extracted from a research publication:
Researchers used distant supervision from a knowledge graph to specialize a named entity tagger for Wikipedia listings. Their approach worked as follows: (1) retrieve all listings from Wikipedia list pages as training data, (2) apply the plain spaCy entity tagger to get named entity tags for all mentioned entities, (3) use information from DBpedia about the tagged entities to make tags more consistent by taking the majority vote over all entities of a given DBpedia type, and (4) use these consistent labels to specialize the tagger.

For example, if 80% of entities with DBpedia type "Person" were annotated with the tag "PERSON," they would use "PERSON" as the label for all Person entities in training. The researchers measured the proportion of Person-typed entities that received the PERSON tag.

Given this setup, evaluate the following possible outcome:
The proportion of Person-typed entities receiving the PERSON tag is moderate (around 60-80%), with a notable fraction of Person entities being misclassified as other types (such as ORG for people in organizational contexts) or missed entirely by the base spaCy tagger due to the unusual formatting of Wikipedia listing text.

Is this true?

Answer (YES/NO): NO